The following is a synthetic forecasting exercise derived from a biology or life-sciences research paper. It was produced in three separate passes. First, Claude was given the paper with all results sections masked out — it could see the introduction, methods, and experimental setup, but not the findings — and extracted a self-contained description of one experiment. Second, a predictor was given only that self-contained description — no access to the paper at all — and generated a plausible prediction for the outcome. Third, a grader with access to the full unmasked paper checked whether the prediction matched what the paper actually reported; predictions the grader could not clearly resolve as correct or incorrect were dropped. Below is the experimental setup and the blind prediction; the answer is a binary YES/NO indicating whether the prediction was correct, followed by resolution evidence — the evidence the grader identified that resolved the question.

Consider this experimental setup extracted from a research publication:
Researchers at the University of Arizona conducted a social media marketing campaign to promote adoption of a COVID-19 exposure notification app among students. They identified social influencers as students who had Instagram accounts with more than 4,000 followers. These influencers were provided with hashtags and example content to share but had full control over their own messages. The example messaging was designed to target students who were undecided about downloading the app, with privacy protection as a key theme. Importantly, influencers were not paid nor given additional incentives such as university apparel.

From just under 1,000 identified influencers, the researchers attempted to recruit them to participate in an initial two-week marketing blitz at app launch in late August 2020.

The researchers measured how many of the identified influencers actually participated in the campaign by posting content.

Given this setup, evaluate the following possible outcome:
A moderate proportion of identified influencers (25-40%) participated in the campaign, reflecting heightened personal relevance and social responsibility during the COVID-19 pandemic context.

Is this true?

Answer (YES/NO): YES